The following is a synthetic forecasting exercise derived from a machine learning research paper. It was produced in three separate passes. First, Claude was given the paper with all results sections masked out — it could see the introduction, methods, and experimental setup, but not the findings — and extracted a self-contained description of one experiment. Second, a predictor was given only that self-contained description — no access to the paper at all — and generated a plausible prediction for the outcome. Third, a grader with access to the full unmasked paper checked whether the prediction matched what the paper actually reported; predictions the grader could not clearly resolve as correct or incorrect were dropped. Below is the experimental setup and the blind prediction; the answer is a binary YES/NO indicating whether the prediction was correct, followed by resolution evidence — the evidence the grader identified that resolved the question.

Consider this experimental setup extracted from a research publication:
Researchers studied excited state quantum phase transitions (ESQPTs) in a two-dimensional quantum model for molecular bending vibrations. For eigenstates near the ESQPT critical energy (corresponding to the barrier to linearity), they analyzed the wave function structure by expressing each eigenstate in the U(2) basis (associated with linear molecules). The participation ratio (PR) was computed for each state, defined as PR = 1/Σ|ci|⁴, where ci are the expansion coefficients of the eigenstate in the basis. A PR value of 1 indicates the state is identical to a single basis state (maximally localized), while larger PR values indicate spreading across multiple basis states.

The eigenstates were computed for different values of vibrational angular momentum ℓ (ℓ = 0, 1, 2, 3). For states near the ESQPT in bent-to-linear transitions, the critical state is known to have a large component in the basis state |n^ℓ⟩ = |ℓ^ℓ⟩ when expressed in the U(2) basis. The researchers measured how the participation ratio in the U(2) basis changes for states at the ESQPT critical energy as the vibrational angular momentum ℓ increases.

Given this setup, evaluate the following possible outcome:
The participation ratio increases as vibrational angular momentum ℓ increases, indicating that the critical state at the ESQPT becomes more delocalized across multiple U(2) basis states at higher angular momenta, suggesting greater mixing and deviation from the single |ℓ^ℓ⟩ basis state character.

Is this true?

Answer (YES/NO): YES